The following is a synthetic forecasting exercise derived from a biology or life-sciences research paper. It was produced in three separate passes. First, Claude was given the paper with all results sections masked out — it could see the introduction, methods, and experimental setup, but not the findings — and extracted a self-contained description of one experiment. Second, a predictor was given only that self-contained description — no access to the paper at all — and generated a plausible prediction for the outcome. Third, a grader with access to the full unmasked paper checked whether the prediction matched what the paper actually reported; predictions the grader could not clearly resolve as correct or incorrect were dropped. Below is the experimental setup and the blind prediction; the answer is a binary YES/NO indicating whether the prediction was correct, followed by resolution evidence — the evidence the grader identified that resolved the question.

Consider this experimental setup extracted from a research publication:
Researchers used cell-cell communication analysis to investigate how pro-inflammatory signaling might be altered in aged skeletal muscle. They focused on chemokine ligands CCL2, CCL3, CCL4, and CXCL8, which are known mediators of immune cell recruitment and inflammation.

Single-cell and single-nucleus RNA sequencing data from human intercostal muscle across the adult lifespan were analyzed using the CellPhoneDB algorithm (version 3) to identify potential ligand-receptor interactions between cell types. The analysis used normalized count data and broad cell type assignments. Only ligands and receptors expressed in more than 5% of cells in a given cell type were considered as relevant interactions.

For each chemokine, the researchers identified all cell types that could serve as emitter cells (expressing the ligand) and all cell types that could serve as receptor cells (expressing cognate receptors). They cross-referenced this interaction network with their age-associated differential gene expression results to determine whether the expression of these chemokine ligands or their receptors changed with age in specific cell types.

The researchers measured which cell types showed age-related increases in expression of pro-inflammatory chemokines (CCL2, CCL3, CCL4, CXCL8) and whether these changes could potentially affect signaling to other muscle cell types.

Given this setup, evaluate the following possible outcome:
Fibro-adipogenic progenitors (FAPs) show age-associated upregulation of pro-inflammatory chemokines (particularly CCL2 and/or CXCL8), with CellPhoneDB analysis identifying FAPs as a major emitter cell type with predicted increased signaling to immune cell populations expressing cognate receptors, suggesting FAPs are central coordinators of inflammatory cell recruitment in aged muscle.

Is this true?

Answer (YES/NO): NO